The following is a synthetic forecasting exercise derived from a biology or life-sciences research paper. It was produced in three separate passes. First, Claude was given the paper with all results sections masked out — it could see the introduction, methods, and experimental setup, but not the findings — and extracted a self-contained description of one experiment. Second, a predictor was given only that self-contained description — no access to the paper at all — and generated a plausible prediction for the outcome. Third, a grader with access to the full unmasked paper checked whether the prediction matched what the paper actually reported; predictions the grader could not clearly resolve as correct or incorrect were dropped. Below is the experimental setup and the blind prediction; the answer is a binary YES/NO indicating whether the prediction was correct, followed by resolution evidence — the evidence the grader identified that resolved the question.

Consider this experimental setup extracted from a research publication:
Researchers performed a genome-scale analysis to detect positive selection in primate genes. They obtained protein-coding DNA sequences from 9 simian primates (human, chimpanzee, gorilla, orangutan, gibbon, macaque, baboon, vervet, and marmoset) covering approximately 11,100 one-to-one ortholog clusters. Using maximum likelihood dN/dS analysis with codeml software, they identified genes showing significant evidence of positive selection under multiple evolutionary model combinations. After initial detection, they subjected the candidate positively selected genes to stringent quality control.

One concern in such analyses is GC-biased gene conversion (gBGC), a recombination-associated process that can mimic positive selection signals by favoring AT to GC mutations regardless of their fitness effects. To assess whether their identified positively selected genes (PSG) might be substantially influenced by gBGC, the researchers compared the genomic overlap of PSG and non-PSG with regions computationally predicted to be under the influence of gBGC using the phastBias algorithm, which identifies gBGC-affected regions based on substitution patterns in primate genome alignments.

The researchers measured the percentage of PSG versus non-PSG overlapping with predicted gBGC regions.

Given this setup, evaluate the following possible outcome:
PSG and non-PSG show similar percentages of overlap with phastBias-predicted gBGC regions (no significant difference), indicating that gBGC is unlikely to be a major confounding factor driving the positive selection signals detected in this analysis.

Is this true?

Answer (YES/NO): YES